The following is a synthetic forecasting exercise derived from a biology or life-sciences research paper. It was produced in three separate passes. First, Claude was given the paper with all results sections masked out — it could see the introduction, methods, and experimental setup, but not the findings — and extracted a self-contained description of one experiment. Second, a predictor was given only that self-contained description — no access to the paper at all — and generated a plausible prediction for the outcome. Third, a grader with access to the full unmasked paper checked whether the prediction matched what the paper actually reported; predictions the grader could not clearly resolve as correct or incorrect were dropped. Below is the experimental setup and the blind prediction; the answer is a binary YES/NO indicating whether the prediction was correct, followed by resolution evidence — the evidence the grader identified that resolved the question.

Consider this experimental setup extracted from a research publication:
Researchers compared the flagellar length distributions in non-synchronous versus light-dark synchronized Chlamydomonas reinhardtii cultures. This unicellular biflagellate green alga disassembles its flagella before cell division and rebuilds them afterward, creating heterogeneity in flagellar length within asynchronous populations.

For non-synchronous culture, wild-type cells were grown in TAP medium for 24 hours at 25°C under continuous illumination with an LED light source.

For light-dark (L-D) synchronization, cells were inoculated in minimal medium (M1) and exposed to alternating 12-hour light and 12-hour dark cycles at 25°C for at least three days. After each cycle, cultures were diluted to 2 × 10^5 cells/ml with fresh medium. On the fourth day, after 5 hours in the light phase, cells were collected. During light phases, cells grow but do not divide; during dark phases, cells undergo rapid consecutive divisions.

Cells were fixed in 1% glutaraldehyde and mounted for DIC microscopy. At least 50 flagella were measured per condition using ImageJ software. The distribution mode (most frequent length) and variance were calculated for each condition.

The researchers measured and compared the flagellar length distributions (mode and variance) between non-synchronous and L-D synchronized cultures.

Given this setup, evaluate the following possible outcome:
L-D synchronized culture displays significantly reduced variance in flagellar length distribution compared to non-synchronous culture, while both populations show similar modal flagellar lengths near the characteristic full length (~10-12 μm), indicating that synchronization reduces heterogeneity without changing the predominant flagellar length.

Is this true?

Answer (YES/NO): YES